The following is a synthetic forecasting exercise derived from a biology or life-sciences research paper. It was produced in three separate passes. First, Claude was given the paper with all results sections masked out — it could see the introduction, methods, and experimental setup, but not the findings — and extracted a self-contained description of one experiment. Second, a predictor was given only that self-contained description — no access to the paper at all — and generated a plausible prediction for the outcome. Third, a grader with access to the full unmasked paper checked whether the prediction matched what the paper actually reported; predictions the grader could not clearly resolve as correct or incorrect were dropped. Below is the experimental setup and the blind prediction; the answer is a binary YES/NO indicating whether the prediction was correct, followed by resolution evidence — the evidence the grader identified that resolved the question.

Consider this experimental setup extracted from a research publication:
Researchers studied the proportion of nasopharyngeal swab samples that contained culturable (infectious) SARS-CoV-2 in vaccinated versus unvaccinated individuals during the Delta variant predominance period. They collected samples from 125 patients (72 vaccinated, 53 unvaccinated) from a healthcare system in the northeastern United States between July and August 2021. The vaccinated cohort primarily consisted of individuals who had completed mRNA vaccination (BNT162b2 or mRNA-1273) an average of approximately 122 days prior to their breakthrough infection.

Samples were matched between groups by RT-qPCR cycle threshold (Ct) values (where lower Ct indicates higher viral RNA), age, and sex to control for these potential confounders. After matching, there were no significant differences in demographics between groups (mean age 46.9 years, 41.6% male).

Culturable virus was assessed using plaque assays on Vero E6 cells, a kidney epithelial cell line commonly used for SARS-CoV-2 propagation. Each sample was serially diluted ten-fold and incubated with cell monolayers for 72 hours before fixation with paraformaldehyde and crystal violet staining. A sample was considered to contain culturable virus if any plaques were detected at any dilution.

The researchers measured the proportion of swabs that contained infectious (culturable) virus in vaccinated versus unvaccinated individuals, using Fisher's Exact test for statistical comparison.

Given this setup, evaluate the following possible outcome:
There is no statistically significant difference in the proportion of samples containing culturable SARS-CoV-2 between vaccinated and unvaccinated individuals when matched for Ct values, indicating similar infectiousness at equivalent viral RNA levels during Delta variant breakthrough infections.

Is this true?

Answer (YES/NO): NO